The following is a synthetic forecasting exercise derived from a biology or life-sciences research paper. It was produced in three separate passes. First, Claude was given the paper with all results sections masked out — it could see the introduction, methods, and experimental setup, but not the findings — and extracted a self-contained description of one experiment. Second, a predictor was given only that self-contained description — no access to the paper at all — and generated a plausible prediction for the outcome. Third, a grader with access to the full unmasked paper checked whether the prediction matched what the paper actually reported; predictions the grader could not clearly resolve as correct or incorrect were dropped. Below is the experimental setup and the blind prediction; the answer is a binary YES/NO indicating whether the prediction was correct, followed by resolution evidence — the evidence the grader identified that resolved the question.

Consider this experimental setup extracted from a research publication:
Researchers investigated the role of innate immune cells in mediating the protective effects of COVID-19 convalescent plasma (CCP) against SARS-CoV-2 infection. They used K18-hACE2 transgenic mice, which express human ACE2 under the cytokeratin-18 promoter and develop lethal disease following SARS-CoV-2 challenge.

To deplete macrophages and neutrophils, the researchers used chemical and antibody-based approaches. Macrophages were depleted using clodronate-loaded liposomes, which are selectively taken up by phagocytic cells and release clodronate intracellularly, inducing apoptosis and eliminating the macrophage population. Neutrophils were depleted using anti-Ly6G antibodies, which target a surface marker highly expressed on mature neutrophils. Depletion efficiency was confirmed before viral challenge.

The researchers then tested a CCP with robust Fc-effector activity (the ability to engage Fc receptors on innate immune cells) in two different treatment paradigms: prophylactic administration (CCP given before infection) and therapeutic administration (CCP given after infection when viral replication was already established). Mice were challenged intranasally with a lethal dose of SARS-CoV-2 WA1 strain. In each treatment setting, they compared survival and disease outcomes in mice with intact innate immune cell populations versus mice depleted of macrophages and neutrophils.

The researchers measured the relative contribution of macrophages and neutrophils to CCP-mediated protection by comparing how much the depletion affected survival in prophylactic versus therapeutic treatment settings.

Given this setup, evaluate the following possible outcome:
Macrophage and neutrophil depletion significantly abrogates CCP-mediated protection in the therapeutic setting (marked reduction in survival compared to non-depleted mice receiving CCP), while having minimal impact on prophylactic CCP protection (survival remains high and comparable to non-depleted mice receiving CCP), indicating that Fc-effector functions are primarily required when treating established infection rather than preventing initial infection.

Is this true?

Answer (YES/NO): YES